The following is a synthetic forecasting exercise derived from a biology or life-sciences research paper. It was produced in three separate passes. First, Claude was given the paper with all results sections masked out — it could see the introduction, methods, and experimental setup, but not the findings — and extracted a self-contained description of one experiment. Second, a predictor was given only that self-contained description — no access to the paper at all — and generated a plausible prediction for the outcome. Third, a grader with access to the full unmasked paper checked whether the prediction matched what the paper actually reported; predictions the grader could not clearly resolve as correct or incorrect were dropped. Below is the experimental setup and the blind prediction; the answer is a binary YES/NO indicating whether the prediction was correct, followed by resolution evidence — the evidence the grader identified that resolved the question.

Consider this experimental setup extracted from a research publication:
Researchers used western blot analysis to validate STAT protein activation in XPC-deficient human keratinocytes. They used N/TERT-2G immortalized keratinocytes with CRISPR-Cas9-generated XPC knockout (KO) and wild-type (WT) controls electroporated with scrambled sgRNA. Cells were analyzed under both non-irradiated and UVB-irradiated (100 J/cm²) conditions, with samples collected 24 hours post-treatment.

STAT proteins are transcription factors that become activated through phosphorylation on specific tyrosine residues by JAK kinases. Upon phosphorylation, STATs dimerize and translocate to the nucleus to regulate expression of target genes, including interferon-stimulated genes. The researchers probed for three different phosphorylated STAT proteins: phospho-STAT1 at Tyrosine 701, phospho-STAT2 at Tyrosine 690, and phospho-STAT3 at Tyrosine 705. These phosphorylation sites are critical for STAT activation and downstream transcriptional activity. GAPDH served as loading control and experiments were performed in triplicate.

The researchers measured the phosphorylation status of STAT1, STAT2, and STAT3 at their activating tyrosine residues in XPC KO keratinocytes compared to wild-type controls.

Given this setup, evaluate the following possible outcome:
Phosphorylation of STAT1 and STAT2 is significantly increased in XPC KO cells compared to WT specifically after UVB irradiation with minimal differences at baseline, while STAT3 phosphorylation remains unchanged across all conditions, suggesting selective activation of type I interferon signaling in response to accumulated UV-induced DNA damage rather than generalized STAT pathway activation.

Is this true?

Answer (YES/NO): NO